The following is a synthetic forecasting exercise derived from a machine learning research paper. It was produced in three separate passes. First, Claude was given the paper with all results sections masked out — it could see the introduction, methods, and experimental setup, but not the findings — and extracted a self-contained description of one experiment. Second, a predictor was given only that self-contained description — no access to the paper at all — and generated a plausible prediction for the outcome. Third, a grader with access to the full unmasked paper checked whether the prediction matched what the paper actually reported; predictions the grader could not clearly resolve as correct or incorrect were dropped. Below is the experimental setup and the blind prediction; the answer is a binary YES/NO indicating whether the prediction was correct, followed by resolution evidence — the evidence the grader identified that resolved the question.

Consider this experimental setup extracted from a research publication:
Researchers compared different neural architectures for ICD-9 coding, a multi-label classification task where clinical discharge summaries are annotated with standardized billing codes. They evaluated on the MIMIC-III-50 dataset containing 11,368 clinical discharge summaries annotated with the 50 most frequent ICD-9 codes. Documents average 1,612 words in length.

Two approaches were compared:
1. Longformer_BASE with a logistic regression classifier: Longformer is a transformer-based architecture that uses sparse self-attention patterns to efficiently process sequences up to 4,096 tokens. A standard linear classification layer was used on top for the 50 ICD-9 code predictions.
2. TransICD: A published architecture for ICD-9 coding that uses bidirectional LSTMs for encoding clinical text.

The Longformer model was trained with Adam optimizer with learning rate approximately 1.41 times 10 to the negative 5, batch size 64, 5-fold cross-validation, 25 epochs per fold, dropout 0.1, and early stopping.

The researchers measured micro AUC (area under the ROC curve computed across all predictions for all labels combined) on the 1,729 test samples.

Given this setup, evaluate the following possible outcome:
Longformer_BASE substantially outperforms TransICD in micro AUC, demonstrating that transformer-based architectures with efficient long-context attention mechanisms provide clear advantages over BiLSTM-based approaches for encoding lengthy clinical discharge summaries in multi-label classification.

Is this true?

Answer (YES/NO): NO